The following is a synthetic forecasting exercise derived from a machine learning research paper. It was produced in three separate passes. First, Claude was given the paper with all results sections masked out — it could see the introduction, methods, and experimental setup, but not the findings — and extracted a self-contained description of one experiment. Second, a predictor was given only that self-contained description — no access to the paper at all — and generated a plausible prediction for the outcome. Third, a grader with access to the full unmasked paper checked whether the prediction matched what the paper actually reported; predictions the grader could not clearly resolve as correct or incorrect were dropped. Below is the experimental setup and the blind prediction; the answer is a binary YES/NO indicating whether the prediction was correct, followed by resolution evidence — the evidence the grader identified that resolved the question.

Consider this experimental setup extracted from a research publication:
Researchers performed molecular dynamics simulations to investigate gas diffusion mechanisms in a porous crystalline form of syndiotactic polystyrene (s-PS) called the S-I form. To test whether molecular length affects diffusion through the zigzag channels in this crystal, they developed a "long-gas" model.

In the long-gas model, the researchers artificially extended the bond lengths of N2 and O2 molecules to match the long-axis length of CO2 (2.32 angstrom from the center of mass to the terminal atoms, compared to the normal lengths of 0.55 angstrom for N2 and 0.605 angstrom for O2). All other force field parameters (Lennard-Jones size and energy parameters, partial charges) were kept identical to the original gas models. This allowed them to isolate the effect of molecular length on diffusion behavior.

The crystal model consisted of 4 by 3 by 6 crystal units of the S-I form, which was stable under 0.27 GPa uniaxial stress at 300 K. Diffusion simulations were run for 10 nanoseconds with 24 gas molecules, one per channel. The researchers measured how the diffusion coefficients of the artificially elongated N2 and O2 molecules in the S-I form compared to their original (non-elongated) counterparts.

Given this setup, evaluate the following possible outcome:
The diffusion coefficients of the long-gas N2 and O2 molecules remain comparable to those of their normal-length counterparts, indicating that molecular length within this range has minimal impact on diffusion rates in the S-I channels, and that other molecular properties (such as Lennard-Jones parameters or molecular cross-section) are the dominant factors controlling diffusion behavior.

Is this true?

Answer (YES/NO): NO